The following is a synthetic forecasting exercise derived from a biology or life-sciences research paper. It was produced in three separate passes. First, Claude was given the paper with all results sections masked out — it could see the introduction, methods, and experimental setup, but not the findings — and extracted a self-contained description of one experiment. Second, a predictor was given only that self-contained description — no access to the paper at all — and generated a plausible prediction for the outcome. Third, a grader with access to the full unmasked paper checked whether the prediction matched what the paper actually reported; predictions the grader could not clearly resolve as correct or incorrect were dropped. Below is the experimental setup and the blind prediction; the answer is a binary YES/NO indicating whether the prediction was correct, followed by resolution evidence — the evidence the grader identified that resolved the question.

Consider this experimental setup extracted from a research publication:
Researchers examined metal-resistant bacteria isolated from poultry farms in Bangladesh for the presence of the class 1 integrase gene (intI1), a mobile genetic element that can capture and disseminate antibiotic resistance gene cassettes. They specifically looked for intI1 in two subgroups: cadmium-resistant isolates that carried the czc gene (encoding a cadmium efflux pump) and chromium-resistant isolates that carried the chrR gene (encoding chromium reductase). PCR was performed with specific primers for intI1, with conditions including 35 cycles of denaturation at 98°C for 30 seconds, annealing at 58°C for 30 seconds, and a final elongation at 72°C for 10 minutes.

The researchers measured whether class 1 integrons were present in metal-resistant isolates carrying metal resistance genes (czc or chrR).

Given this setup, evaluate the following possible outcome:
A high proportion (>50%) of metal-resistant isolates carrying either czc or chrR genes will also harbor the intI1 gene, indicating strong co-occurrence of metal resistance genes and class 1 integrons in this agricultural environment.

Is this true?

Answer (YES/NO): YES